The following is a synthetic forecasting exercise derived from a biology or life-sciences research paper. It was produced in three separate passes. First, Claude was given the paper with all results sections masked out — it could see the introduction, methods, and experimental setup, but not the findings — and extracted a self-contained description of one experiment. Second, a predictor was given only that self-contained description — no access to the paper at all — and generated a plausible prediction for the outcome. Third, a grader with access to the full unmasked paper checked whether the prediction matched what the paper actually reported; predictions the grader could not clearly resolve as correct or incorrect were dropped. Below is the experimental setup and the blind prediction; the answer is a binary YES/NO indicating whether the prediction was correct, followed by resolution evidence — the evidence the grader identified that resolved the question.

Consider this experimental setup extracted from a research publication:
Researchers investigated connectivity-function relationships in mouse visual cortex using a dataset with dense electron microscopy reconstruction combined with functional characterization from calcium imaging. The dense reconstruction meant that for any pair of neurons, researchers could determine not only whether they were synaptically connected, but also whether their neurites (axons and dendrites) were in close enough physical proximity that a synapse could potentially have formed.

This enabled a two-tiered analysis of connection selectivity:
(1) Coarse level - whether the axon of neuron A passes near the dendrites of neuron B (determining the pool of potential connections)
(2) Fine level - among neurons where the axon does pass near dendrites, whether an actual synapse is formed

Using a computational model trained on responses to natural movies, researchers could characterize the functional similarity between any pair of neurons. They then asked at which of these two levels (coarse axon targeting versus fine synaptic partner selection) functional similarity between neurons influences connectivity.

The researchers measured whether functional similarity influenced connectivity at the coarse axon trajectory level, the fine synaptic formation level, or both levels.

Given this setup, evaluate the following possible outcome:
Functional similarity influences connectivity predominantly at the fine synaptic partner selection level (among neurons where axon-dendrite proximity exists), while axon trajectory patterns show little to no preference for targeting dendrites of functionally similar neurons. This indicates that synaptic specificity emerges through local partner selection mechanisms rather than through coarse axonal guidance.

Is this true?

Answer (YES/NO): NO